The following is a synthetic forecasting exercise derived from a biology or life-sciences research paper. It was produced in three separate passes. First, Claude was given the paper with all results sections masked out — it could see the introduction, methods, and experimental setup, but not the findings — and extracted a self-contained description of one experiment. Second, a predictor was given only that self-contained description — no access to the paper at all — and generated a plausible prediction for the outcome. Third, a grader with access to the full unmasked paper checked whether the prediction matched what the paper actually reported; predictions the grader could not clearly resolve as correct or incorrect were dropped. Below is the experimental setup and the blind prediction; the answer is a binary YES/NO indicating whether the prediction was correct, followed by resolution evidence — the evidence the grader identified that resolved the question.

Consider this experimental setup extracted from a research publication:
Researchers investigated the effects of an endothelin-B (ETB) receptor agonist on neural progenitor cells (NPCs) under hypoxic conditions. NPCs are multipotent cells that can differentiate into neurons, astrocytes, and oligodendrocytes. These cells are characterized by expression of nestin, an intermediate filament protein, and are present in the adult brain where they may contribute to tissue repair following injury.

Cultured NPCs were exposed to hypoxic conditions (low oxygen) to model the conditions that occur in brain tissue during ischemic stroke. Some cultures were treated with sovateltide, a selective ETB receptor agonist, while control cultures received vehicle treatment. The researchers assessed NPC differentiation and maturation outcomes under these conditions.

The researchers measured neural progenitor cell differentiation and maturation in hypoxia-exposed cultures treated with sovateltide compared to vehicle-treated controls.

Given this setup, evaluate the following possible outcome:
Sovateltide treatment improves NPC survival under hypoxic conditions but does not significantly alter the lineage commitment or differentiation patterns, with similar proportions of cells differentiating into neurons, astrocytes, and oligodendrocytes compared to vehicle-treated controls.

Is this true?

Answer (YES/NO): NO